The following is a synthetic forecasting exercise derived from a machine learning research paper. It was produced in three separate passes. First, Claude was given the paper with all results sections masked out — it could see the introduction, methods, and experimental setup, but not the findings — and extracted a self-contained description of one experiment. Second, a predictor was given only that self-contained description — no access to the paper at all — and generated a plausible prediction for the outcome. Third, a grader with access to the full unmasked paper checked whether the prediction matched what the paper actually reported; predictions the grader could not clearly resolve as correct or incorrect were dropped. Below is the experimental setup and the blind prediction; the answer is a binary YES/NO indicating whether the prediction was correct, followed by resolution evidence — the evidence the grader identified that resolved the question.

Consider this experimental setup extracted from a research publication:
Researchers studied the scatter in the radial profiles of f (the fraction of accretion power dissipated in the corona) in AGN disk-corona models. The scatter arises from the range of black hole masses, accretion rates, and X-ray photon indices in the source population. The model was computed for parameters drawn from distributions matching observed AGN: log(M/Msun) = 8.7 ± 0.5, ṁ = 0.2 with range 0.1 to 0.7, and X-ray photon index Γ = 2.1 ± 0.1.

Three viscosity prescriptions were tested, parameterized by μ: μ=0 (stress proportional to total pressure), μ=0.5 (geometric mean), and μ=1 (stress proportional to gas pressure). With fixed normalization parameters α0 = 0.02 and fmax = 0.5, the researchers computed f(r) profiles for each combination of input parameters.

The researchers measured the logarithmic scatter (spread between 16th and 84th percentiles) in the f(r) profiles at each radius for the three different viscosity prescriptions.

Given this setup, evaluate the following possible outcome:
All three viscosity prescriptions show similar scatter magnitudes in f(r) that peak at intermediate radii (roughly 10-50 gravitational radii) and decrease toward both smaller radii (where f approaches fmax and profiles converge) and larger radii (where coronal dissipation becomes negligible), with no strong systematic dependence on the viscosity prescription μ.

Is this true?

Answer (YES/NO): NO